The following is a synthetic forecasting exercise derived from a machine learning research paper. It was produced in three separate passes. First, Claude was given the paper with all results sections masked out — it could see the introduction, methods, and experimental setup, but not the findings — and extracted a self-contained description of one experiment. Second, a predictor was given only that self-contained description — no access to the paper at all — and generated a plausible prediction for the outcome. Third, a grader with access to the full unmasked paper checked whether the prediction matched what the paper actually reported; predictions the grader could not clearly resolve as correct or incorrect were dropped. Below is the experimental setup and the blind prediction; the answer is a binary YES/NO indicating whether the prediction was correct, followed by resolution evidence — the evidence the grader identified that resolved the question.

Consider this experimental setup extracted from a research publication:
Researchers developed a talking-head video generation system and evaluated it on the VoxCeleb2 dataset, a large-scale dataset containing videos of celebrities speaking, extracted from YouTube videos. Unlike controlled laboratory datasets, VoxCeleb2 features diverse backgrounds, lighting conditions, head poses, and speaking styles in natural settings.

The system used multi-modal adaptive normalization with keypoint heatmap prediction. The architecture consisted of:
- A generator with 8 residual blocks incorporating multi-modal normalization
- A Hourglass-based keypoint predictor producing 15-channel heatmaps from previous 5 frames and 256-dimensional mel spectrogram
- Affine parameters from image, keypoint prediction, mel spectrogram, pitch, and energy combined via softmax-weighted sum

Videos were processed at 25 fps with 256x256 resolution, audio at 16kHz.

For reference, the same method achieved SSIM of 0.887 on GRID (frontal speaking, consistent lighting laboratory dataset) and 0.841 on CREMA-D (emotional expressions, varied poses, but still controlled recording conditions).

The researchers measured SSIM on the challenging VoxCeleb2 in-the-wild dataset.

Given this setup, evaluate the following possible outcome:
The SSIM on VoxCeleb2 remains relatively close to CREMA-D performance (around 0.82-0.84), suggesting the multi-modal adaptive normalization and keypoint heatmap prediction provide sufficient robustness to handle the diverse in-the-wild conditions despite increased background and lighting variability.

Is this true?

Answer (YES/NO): NO